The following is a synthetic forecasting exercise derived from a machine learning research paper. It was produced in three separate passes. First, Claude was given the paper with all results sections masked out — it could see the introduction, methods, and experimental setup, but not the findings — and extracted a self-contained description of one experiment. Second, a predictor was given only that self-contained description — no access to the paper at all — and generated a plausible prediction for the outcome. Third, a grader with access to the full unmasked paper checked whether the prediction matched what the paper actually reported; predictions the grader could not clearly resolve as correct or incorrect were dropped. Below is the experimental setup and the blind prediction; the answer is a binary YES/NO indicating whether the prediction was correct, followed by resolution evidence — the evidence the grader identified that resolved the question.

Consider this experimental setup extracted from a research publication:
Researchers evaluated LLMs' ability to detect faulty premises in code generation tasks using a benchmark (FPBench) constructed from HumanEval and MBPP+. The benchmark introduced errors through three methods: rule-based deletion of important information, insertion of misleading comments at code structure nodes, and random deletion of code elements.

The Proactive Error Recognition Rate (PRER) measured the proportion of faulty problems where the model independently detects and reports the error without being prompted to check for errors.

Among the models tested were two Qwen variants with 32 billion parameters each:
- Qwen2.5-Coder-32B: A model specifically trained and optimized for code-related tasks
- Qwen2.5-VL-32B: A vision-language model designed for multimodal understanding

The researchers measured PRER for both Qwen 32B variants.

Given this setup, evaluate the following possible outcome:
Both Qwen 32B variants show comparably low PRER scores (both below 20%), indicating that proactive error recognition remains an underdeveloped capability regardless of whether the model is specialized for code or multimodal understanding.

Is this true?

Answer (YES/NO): NO